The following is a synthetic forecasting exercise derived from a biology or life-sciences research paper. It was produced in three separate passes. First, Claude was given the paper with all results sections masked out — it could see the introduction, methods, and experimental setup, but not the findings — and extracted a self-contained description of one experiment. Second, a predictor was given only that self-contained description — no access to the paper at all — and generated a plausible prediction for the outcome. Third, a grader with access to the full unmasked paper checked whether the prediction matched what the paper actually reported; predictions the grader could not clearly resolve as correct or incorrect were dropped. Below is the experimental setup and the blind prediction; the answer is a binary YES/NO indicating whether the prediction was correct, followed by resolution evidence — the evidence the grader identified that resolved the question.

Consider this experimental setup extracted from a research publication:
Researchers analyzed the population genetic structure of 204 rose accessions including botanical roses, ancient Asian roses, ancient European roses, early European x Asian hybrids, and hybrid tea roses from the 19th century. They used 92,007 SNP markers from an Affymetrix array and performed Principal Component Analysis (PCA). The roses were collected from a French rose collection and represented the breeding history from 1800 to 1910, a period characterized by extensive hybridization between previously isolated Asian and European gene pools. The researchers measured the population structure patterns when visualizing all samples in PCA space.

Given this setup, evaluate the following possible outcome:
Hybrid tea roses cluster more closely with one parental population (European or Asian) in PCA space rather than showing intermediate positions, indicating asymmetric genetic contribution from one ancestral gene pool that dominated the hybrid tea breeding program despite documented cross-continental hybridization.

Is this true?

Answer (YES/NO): NO